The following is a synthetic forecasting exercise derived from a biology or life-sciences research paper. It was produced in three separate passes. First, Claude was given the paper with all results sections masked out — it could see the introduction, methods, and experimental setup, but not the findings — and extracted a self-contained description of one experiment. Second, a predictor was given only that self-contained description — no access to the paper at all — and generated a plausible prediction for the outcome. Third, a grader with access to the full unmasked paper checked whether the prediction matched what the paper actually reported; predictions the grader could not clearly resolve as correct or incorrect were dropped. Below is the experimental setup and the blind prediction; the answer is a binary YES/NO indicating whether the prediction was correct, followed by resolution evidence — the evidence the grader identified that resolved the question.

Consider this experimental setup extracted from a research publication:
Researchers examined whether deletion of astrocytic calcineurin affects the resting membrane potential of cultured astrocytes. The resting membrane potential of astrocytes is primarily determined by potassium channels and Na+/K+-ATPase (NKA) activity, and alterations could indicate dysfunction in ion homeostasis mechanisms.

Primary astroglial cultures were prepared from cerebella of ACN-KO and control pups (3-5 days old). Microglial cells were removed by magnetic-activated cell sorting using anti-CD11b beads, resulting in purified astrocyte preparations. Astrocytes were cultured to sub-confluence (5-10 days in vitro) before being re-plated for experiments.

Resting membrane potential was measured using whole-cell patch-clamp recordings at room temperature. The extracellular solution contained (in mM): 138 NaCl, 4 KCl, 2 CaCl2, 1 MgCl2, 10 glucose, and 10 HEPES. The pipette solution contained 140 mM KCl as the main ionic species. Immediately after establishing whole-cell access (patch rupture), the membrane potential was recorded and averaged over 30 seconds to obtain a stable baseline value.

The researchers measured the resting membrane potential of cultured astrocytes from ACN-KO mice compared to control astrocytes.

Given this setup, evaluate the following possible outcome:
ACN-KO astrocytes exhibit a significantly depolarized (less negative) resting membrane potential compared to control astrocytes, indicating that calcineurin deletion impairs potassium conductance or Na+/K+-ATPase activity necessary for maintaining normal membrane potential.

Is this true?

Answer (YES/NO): NO